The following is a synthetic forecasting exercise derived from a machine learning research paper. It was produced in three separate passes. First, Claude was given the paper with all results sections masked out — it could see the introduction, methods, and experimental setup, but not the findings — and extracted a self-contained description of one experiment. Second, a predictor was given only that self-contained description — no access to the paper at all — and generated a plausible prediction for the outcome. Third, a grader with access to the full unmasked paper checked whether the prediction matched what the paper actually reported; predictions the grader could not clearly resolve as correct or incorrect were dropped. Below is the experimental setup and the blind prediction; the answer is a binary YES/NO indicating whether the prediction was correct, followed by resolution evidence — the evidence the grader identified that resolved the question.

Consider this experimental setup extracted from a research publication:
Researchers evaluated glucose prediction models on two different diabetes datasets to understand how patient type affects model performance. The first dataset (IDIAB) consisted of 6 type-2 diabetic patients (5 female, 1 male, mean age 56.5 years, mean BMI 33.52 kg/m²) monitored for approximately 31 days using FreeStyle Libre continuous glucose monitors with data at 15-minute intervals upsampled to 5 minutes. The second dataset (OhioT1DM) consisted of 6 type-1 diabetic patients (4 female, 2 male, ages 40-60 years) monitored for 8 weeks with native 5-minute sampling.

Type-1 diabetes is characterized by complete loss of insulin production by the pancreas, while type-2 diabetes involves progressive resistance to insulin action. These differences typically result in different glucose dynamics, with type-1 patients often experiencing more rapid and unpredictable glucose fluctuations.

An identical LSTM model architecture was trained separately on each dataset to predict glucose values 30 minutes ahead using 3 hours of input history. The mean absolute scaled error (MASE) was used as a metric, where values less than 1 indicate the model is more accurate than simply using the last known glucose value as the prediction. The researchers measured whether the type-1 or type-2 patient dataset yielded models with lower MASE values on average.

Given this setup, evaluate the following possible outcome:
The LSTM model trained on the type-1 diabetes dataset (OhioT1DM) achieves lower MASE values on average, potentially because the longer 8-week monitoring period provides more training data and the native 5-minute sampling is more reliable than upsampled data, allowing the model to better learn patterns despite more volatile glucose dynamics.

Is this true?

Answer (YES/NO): NO